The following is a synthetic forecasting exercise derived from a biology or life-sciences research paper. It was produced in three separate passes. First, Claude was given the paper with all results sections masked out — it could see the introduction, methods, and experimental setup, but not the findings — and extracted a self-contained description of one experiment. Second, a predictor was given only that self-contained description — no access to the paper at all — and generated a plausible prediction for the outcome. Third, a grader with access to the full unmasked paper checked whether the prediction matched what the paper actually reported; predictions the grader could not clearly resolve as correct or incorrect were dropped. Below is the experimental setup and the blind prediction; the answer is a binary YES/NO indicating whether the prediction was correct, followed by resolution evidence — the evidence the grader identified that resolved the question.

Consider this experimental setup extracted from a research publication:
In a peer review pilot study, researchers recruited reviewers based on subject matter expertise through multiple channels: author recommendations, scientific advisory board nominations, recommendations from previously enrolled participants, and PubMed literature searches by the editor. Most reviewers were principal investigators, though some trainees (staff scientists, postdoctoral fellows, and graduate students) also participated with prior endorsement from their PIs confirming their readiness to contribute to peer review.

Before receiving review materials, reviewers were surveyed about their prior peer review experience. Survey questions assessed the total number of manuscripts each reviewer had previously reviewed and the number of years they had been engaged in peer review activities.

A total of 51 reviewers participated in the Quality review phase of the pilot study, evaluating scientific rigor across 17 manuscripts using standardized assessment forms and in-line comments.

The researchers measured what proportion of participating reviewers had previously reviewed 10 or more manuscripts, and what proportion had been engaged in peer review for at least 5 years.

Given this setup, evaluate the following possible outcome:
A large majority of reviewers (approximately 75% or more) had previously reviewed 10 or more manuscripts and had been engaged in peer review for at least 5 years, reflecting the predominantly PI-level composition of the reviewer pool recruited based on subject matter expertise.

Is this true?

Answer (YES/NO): YES